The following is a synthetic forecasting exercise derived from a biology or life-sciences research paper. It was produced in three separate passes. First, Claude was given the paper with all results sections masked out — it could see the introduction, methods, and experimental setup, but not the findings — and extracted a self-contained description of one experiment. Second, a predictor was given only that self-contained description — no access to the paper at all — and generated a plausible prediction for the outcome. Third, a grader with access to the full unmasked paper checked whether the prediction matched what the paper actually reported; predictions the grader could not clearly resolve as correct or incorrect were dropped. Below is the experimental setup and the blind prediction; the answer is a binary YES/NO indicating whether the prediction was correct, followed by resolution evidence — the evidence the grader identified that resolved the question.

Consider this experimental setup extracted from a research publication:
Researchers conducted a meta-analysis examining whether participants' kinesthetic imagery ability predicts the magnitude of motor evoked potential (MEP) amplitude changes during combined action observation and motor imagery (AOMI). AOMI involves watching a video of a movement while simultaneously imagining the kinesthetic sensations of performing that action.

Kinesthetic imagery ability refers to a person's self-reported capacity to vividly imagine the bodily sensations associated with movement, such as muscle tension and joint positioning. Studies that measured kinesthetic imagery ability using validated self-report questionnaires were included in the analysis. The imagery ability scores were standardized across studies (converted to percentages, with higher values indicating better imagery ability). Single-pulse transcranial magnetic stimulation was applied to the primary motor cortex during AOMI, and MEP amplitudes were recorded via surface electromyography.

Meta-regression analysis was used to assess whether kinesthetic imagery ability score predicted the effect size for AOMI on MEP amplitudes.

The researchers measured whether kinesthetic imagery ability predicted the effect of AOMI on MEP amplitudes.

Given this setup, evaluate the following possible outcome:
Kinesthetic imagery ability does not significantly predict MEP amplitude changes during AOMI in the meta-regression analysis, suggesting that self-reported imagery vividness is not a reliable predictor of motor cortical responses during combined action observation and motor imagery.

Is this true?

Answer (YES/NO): YES